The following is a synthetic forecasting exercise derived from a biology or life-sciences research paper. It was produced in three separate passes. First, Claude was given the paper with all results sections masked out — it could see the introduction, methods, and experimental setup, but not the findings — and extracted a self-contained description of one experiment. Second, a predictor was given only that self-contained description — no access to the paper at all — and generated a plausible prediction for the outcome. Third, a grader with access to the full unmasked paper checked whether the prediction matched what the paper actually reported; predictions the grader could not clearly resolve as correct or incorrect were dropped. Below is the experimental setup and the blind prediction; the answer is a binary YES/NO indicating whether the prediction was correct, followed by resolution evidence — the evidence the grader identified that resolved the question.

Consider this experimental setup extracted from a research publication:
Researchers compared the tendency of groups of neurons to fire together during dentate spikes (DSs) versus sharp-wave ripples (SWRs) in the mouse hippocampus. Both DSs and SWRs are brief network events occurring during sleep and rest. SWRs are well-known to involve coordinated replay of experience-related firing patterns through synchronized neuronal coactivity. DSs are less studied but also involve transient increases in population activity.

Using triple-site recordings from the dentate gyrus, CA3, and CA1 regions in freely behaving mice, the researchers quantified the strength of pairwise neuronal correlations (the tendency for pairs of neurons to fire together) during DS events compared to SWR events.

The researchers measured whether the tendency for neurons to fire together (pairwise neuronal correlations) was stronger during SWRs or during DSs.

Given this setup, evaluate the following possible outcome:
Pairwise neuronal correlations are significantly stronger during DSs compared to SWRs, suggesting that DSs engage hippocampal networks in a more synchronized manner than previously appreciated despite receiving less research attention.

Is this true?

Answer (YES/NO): NO